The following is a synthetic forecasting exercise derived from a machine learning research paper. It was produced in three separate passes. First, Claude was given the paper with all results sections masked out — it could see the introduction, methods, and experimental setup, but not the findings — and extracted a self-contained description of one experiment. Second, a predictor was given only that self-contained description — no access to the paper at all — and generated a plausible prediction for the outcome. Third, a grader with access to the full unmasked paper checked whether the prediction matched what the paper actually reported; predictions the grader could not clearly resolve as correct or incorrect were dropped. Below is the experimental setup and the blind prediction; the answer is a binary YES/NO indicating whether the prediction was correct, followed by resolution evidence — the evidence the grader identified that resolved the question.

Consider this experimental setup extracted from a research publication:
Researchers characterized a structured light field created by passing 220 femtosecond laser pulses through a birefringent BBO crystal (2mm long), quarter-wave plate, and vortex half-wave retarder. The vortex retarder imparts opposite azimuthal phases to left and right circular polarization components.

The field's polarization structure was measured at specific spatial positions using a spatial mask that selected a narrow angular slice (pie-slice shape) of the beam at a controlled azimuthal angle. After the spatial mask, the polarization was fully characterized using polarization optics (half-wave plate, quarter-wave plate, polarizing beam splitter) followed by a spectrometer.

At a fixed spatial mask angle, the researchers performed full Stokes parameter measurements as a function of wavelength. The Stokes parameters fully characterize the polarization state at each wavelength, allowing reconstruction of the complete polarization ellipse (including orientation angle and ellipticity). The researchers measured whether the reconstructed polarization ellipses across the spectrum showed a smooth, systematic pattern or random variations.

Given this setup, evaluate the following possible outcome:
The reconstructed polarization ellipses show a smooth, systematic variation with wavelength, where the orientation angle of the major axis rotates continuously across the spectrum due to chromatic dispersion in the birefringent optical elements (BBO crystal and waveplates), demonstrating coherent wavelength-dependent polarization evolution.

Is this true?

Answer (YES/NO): NO